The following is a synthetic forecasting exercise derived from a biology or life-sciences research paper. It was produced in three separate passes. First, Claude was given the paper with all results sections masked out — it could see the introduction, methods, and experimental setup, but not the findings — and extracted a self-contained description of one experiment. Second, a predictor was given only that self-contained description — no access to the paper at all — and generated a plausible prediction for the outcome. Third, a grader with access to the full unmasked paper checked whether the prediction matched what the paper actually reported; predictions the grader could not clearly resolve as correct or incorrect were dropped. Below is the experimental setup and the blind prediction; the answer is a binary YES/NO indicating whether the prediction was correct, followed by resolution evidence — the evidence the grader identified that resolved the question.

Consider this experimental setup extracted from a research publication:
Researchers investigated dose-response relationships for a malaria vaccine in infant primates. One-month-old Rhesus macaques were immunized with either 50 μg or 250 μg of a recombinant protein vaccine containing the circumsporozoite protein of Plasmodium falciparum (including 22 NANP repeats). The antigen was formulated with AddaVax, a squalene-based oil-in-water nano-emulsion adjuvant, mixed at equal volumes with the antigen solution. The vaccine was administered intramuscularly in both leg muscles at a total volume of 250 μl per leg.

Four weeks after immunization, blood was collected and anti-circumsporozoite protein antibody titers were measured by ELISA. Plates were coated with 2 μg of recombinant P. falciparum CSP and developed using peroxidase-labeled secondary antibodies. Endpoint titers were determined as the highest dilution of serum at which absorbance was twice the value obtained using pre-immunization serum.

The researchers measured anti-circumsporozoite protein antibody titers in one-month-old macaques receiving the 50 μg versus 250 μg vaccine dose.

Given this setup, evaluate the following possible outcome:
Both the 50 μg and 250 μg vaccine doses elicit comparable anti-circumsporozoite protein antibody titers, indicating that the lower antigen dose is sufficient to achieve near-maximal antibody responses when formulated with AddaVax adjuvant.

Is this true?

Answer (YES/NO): YES